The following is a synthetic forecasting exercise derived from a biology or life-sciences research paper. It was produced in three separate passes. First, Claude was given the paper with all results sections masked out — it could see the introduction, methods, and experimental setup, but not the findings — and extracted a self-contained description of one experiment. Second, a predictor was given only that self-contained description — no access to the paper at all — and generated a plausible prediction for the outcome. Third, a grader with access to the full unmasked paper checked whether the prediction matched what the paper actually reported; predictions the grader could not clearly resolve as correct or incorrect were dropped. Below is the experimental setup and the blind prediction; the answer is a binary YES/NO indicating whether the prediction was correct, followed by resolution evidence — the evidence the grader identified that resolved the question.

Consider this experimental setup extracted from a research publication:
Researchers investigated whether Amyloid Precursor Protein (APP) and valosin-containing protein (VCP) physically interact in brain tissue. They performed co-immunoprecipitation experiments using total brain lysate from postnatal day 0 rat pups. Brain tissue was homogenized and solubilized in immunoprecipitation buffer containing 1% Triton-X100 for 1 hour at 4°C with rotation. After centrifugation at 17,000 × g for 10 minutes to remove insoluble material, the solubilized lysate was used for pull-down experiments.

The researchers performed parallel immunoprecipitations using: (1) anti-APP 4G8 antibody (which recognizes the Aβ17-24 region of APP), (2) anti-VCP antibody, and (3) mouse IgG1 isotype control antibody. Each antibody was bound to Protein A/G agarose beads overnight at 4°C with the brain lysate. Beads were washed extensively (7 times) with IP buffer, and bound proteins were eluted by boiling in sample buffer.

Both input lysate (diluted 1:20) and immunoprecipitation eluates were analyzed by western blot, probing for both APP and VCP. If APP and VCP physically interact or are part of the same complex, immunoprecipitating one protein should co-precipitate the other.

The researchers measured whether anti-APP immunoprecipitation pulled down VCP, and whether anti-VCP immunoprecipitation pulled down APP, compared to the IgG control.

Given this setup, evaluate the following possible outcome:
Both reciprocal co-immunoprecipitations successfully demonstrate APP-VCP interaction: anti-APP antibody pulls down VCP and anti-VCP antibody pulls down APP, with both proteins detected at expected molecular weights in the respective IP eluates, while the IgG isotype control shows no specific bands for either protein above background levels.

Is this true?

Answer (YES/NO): NO